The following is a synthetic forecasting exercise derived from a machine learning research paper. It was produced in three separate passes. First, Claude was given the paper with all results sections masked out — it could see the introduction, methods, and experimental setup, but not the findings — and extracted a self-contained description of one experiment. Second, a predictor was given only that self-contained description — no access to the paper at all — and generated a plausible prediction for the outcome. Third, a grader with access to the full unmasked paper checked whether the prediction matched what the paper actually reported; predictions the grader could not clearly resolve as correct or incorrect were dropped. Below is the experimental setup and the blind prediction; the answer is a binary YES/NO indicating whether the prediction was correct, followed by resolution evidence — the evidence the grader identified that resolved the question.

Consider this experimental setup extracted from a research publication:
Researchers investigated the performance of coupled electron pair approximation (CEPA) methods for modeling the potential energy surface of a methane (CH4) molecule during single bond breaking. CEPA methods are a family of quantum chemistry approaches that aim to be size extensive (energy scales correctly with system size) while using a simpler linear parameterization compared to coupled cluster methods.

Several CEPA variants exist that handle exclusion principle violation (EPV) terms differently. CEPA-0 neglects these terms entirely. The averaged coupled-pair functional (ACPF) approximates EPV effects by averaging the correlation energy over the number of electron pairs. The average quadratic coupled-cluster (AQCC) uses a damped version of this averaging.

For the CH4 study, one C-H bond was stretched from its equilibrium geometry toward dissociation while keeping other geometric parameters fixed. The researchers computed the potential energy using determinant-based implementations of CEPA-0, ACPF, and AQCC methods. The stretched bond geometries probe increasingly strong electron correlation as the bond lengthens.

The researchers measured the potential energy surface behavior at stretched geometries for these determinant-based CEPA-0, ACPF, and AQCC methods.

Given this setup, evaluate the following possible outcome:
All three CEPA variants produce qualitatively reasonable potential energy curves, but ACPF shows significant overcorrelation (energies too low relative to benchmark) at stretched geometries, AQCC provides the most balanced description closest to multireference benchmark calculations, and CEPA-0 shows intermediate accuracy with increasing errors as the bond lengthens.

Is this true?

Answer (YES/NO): NO